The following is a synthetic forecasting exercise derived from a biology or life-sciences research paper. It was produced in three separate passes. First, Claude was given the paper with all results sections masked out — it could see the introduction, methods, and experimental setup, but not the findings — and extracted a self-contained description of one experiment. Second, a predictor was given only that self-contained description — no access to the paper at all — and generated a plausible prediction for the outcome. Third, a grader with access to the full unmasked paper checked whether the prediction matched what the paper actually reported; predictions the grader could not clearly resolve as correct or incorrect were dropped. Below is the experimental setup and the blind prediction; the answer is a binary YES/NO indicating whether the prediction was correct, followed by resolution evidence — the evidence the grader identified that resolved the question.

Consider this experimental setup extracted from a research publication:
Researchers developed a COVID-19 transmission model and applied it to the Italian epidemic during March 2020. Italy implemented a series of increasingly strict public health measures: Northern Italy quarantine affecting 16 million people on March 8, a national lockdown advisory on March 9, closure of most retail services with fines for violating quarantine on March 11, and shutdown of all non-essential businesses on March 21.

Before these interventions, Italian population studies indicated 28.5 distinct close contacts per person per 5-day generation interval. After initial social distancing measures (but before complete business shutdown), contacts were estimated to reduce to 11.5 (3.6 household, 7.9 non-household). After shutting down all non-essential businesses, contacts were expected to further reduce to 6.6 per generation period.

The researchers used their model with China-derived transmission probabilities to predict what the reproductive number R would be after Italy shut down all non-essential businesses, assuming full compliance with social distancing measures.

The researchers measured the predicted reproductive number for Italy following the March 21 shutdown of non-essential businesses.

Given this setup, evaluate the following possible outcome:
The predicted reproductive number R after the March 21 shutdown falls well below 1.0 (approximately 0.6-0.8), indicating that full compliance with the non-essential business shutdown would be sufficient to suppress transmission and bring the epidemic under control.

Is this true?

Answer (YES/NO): NO